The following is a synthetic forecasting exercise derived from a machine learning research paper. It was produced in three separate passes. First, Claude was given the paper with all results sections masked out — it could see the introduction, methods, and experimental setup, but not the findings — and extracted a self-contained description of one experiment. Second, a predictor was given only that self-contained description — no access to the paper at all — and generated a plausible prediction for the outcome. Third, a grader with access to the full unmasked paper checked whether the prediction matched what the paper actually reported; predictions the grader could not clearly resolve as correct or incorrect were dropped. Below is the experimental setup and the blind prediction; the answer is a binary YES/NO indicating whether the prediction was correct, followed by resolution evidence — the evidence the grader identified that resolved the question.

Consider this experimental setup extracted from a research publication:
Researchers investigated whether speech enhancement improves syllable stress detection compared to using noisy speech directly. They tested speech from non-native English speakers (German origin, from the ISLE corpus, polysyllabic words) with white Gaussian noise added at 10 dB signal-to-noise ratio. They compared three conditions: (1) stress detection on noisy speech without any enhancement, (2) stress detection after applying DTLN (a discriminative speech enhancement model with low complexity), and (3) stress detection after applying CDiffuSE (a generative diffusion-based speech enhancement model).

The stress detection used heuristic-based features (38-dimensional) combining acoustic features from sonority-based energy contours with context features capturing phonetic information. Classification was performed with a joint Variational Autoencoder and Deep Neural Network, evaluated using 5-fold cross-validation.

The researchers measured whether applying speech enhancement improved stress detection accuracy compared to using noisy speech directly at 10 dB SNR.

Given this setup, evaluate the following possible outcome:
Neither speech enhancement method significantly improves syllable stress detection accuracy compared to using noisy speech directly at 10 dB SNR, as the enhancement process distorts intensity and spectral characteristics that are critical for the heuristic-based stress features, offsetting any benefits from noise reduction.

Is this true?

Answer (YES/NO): NO